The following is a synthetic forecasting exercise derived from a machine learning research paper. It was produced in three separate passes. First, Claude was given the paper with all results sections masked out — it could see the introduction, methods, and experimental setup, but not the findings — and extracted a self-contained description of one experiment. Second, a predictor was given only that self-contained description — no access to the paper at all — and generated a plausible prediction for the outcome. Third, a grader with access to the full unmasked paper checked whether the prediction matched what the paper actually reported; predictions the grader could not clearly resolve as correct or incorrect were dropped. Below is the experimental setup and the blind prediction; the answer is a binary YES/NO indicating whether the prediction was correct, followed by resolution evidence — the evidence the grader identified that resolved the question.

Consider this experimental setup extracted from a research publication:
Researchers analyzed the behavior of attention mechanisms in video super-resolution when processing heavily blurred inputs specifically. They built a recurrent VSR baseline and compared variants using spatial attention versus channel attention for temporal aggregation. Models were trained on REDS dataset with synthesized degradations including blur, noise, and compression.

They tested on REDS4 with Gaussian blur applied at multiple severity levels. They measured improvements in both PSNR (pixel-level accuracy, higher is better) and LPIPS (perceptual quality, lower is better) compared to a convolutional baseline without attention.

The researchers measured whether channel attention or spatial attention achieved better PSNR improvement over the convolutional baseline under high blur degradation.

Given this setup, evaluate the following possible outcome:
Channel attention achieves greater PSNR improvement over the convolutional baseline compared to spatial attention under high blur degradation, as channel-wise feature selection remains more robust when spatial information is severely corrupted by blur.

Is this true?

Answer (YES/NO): NO